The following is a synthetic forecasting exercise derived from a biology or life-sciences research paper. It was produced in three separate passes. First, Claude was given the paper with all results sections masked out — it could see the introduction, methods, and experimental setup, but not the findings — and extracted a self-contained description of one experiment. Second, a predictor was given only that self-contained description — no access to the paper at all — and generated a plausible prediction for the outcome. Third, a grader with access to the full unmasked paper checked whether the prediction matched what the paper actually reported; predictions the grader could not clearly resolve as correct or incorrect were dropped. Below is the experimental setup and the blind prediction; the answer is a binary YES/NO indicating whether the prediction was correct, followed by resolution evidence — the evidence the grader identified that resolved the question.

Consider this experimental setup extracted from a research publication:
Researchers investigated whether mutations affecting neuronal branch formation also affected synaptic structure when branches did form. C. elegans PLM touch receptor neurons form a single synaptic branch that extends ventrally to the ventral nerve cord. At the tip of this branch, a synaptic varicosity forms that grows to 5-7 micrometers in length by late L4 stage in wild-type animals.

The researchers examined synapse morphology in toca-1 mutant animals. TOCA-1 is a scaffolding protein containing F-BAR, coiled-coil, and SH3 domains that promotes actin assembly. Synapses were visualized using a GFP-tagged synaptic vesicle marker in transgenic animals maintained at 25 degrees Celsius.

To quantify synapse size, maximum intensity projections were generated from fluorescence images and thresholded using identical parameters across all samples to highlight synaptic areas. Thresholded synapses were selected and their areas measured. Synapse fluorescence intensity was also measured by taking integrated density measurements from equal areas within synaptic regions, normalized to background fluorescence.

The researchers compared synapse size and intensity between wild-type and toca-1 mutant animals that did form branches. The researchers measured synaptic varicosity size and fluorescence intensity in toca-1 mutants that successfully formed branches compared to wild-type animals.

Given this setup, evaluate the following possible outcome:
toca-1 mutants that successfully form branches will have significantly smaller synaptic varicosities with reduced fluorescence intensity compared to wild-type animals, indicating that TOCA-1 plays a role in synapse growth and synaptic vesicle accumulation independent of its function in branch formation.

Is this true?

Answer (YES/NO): NO